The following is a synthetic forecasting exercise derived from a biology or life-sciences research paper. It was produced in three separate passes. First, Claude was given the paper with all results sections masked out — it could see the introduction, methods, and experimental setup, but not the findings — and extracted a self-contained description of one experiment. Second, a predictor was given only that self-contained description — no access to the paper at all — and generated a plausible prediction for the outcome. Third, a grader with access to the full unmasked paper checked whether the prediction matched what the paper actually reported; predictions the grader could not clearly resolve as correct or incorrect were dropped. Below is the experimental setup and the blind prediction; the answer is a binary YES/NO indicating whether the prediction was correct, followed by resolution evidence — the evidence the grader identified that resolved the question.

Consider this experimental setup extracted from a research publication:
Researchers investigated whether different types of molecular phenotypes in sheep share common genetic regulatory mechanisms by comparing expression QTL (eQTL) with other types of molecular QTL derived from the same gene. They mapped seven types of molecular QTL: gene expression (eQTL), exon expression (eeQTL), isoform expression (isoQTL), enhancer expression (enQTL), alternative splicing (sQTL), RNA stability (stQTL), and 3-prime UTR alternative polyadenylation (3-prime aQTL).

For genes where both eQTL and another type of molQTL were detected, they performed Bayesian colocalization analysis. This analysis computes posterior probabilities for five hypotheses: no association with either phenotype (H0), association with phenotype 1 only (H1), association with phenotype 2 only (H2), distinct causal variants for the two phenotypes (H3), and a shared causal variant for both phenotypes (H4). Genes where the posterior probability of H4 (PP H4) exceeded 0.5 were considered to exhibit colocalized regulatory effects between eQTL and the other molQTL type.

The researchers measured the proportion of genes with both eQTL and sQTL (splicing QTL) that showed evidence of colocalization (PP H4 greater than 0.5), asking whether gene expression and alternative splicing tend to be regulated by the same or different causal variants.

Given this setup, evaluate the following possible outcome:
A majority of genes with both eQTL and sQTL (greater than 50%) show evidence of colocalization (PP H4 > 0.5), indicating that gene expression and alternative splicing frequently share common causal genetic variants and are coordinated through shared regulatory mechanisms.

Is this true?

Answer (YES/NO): NO